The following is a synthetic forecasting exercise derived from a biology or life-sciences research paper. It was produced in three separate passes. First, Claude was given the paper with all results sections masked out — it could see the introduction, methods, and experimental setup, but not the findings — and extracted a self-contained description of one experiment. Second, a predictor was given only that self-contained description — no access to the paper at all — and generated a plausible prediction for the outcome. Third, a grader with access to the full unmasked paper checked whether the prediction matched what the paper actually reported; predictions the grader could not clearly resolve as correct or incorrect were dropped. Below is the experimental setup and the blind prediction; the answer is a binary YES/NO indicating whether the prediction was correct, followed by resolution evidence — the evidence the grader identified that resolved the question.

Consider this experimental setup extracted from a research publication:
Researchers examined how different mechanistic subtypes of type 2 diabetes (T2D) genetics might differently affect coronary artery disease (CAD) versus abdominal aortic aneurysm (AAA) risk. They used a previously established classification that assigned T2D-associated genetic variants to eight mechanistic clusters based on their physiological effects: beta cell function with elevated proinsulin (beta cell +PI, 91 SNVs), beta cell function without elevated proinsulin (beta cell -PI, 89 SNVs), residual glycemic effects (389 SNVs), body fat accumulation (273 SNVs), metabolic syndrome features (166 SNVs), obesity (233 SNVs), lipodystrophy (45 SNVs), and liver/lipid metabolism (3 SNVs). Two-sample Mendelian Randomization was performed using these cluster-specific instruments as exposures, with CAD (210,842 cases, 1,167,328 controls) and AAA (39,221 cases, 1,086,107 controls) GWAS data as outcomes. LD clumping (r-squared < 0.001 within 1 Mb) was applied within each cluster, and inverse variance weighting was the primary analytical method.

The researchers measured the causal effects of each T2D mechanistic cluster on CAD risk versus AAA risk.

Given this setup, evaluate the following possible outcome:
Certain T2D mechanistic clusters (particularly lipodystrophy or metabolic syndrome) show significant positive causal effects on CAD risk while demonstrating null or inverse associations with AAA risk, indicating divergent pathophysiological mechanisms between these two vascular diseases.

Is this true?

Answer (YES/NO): NO